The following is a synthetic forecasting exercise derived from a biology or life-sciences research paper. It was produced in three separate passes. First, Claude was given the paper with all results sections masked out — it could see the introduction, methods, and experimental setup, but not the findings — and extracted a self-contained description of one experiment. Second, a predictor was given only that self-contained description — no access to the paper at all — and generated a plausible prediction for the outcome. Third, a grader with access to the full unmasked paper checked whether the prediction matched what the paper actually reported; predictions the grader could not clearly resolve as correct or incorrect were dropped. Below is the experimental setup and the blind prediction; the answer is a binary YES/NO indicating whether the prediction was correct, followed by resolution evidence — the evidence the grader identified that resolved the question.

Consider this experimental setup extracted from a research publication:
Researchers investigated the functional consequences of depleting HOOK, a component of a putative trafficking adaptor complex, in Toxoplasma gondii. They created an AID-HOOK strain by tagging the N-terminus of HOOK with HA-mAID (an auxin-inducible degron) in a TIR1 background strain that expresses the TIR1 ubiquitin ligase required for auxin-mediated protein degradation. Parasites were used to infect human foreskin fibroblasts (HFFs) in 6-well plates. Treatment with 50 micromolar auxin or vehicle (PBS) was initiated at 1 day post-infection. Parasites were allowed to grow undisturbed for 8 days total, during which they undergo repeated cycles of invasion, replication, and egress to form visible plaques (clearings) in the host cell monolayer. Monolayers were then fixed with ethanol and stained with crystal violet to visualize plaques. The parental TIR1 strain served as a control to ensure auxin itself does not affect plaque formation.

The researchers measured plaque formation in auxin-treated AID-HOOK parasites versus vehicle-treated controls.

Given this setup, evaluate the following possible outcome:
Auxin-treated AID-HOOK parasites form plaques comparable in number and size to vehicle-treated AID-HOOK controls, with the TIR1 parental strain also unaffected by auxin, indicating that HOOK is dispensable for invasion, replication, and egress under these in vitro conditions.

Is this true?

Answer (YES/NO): NO